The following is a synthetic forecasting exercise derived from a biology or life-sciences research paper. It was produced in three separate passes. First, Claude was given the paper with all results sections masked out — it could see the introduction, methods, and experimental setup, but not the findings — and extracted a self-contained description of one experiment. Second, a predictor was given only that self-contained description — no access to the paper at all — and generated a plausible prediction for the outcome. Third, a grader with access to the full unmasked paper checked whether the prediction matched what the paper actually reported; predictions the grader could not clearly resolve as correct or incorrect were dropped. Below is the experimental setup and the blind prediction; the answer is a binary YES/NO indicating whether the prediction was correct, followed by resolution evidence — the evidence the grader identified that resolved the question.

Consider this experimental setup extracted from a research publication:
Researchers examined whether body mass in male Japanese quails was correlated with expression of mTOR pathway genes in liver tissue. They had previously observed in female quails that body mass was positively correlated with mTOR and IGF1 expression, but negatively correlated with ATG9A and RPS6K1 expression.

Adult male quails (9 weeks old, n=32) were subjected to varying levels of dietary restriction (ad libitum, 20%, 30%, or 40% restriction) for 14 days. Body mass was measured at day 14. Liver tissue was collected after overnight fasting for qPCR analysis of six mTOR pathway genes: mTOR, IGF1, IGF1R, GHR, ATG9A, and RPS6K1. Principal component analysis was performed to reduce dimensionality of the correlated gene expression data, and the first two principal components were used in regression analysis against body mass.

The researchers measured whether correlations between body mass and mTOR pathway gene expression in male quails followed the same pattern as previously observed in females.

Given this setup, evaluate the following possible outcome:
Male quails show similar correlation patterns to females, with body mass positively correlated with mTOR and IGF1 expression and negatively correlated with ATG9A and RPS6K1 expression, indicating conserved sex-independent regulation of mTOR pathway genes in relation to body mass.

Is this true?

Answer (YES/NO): YES